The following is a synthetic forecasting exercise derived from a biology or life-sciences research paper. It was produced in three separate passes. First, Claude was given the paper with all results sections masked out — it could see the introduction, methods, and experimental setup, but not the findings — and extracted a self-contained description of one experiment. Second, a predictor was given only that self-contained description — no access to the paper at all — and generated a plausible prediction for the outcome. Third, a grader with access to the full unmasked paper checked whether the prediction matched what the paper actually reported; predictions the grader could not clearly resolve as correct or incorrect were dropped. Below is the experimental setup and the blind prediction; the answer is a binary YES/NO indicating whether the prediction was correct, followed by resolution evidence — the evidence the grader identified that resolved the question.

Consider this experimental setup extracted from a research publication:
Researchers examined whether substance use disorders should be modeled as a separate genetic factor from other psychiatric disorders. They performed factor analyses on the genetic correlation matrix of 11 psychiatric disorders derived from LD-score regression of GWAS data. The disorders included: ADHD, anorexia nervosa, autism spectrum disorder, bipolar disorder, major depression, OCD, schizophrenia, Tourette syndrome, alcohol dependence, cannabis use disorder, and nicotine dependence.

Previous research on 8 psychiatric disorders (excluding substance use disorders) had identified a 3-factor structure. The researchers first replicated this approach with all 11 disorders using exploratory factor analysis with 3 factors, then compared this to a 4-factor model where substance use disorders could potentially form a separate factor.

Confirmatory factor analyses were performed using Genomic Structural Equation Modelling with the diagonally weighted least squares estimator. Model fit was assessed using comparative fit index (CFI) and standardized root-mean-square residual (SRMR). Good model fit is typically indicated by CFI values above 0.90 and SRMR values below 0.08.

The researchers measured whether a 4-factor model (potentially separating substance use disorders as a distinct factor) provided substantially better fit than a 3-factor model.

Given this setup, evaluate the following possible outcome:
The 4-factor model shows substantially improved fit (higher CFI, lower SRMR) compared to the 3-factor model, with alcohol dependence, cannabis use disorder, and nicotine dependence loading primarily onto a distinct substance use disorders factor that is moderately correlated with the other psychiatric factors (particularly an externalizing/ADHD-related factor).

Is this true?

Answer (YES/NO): NO